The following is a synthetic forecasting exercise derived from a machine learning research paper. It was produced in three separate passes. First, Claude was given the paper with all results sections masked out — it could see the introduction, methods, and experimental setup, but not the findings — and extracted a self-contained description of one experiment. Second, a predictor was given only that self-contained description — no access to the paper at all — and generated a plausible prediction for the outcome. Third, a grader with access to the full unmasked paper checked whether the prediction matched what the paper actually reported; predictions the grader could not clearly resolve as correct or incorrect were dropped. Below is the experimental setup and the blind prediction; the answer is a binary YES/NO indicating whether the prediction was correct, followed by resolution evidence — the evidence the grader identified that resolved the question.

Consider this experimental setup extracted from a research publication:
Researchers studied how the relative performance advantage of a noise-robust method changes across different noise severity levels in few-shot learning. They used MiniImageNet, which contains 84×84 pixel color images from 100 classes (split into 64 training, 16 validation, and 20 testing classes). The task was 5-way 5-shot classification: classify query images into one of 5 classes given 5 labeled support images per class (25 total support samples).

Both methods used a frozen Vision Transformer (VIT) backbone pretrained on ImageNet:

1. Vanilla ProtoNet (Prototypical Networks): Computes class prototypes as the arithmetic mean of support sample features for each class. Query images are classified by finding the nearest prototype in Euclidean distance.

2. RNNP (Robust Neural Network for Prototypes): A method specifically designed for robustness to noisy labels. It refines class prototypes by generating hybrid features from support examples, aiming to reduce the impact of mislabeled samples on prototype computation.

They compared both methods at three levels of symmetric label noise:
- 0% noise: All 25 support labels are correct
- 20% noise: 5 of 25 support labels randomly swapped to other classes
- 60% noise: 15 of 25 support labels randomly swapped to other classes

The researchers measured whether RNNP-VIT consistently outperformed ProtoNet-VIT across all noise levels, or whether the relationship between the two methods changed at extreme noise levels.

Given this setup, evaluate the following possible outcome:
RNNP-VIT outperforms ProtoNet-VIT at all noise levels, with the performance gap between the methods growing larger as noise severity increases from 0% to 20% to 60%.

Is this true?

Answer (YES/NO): NO